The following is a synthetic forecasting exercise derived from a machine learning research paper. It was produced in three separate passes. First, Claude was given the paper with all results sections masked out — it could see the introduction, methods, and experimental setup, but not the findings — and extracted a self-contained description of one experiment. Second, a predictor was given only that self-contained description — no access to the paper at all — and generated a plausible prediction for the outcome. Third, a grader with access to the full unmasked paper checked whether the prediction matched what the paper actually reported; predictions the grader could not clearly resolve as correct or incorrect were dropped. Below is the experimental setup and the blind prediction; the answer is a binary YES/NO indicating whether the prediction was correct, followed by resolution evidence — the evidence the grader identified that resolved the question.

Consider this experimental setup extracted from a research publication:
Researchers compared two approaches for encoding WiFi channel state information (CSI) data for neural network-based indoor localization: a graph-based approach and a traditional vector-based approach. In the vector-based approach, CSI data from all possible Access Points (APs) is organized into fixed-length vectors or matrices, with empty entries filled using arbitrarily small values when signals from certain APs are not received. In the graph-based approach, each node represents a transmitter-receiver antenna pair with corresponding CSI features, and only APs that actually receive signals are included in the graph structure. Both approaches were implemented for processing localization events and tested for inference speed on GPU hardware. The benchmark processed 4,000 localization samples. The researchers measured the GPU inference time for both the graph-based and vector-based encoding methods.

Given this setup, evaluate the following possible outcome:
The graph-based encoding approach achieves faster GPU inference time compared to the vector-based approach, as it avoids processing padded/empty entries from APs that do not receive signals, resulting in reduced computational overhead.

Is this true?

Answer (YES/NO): YES